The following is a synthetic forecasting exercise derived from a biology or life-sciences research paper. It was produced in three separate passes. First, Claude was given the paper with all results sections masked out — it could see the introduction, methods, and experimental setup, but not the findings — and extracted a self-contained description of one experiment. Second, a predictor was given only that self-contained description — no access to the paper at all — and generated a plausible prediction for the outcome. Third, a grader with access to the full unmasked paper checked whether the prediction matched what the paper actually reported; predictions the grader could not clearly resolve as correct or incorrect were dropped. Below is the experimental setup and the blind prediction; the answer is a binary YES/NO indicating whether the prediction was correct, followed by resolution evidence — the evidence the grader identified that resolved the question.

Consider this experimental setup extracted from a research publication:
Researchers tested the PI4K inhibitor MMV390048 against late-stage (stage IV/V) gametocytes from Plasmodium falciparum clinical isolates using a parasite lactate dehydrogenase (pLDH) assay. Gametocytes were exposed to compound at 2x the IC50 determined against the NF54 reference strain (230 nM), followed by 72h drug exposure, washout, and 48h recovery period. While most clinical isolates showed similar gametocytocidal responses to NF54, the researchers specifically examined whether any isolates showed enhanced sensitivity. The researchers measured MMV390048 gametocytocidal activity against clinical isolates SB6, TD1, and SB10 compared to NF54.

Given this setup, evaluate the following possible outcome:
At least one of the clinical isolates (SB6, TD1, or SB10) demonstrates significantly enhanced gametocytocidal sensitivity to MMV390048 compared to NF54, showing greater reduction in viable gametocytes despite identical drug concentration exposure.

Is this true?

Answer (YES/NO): YES